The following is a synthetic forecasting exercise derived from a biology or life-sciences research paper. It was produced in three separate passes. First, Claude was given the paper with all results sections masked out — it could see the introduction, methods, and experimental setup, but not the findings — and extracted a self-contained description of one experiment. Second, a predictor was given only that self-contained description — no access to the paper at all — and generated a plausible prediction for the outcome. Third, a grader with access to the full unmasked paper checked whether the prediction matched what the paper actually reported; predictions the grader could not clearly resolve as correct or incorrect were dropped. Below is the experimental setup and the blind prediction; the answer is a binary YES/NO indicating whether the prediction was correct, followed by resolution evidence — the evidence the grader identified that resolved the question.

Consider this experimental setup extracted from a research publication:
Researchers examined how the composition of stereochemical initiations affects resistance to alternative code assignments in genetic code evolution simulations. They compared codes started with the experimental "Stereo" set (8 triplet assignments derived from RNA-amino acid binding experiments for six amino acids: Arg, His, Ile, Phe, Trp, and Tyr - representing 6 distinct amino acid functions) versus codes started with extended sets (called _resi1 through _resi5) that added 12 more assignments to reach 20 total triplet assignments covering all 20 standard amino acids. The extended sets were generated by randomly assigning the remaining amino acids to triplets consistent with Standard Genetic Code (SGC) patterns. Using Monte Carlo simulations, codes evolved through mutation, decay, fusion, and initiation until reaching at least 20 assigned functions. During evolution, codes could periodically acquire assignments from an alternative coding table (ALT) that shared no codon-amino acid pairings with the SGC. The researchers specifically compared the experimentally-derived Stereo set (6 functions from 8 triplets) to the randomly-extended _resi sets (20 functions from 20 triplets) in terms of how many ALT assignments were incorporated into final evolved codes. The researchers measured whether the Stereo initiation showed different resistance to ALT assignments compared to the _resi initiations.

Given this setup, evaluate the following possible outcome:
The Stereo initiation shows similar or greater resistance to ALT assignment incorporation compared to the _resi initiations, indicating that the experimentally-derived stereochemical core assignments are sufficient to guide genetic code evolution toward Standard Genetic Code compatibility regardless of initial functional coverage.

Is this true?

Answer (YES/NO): NO